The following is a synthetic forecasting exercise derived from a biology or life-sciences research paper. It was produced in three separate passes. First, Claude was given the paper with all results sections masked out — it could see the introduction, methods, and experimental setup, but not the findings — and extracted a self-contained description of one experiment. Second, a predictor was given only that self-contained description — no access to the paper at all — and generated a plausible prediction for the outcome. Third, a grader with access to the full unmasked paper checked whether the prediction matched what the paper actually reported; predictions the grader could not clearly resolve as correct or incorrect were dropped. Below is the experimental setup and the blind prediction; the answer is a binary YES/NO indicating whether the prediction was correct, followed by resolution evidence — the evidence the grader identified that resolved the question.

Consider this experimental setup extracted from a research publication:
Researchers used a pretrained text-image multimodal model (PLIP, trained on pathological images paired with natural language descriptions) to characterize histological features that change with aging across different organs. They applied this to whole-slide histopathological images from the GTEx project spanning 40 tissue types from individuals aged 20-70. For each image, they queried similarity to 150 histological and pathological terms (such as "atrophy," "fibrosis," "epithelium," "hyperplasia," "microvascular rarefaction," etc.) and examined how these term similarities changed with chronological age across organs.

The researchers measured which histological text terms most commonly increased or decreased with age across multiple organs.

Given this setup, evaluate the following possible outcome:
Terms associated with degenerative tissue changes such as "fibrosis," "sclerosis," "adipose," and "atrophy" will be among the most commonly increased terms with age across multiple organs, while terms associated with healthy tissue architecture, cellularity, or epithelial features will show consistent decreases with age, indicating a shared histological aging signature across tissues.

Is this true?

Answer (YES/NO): NO